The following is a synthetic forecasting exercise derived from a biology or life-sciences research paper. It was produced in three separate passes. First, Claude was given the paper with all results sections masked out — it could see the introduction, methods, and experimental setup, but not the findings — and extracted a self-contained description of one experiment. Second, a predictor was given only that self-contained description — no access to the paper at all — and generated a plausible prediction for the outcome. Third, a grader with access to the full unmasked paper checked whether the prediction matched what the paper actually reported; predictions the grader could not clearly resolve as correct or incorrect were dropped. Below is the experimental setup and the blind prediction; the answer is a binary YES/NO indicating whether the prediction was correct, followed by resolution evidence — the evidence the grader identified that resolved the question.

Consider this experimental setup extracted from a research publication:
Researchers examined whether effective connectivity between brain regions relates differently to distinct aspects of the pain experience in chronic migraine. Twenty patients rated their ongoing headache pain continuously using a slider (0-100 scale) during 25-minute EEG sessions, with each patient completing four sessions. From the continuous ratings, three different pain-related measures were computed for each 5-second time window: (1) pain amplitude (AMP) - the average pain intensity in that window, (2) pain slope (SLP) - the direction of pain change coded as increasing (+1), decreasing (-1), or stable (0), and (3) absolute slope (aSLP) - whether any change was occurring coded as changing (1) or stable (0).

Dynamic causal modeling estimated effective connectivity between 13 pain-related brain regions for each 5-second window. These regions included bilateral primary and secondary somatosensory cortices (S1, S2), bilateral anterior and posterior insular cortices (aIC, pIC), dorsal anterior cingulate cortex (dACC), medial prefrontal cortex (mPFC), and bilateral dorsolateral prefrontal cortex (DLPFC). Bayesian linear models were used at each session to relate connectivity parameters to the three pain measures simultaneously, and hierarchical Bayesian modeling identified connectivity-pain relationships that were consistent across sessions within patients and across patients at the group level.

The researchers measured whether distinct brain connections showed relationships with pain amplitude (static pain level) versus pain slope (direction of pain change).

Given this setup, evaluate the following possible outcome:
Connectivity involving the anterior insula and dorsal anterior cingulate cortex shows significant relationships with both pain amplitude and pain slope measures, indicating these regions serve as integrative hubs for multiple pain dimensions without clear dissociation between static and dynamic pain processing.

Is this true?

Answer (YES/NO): NO